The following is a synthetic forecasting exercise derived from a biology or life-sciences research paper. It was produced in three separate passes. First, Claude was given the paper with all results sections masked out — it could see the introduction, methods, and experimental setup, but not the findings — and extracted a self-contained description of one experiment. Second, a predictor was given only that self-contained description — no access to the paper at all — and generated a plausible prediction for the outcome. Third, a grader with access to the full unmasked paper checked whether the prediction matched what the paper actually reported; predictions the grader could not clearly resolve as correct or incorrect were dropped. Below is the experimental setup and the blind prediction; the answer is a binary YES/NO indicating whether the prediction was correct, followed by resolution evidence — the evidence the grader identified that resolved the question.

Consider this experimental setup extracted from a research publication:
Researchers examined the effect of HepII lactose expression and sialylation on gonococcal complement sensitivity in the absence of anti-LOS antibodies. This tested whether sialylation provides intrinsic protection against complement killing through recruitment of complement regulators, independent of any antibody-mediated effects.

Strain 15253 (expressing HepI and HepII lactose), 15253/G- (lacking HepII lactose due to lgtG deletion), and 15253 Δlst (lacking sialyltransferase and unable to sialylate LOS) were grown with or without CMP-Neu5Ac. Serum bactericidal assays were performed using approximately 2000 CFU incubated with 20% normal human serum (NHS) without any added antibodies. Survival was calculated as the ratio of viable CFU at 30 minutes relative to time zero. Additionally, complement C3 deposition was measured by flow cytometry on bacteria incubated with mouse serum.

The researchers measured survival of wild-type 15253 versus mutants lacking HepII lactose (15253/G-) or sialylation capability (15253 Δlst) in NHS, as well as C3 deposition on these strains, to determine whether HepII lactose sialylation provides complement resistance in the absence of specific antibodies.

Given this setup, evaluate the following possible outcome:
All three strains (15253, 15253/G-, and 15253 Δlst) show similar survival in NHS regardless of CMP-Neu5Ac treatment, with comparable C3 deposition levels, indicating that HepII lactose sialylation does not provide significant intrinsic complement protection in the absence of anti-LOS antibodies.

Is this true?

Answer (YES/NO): NO